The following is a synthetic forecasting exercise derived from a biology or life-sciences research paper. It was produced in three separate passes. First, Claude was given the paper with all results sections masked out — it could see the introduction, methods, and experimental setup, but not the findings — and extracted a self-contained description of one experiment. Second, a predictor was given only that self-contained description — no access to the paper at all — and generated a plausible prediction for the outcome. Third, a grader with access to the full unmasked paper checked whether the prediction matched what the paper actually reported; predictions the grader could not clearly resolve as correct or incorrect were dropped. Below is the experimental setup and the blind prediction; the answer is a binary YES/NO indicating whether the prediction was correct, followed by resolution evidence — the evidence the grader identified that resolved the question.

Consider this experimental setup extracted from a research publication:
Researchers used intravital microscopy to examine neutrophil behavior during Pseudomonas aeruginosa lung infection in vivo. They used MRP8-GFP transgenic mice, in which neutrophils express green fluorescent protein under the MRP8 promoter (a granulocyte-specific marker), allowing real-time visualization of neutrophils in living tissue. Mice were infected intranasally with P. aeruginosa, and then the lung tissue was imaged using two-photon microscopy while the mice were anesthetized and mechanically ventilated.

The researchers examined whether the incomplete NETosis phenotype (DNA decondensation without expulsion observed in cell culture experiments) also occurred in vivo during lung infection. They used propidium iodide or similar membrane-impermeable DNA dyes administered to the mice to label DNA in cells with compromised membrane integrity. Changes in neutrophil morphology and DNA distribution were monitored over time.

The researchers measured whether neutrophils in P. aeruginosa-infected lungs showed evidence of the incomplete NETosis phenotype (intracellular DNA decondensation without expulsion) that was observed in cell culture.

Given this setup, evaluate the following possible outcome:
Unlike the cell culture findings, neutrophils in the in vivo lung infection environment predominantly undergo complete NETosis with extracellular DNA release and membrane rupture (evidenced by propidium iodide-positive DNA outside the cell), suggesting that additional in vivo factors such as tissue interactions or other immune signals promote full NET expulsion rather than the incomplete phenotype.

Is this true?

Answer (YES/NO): NO